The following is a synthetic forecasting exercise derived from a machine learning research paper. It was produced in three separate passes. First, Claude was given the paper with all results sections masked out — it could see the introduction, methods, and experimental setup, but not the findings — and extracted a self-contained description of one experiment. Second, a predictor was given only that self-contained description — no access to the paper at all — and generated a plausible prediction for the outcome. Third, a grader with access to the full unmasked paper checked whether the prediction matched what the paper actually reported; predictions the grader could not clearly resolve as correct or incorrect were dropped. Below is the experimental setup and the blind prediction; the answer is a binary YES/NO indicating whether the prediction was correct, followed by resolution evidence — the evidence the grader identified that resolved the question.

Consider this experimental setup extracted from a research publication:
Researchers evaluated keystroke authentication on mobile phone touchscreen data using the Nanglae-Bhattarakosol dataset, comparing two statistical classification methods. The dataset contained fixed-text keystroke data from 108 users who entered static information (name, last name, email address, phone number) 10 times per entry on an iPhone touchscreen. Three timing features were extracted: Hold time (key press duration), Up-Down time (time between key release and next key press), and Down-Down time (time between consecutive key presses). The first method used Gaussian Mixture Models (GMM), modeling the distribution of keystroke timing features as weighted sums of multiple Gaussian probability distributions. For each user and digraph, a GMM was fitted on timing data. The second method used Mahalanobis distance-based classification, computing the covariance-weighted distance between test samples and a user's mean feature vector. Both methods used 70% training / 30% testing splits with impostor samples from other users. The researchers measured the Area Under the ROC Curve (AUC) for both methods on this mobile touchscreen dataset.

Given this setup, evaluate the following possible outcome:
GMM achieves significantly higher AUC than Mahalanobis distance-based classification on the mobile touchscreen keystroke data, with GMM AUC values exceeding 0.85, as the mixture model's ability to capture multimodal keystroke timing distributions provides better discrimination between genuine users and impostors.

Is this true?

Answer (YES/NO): NO